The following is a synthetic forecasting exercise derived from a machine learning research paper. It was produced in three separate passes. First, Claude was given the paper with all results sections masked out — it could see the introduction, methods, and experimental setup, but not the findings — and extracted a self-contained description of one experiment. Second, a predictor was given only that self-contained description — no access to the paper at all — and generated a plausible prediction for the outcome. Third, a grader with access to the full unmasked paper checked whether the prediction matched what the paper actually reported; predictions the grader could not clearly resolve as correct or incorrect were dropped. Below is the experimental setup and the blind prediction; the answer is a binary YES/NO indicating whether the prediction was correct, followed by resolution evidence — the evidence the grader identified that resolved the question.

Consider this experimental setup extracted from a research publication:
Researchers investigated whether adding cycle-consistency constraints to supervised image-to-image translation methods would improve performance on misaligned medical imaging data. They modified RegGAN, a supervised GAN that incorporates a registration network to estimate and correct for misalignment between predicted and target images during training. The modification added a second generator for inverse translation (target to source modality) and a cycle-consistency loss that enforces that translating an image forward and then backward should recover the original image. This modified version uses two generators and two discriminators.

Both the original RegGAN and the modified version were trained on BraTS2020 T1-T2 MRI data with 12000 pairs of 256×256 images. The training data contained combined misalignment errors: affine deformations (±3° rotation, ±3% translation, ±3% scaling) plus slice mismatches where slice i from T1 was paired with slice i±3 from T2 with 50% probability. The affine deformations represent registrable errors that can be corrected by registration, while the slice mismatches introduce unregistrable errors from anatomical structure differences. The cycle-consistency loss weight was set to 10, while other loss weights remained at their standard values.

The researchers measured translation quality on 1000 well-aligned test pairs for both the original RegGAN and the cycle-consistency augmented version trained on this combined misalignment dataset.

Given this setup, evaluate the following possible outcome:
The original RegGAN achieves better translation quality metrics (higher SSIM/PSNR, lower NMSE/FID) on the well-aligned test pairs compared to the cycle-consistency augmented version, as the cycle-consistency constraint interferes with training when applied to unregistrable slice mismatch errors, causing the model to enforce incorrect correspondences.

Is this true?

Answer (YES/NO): NO